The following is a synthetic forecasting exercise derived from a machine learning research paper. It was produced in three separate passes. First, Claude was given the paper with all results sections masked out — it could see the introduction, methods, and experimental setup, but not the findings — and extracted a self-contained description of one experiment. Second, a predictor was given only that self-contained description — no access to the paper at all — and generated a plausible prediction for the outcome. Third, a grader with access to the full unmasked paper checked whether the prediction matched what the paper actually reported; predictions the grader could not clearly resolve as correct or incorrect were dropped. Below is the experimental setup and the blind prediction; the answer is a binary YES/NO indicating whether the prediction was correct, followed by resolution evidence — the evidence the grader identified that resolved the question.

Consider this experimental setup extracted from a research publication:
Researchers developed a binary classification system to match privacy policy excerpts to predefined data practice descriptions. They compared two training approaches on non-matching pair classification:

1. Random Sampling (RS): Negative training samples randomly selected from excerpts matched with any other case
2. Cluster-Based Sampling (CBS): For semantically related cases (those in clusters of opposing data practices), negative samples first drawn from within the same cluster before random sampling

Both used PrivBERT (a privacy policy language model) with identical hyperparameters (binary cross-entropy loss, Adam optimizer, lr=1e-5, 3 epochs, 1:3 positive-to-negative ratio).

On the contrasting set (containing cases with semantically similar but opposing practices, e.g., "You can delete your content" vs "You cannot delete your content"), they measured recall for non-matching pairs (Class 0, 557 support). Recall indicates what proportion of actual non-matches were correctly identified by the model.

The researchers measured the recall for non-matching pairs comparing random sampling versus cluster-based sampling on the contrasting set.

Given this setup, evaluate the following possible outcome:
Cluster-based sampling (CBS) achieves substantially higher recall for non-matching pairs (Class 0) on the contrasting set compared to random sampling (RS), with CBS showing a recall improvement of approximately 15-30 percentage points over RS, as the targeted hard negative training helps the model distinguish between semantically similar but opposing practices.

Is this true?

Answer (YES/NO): NO